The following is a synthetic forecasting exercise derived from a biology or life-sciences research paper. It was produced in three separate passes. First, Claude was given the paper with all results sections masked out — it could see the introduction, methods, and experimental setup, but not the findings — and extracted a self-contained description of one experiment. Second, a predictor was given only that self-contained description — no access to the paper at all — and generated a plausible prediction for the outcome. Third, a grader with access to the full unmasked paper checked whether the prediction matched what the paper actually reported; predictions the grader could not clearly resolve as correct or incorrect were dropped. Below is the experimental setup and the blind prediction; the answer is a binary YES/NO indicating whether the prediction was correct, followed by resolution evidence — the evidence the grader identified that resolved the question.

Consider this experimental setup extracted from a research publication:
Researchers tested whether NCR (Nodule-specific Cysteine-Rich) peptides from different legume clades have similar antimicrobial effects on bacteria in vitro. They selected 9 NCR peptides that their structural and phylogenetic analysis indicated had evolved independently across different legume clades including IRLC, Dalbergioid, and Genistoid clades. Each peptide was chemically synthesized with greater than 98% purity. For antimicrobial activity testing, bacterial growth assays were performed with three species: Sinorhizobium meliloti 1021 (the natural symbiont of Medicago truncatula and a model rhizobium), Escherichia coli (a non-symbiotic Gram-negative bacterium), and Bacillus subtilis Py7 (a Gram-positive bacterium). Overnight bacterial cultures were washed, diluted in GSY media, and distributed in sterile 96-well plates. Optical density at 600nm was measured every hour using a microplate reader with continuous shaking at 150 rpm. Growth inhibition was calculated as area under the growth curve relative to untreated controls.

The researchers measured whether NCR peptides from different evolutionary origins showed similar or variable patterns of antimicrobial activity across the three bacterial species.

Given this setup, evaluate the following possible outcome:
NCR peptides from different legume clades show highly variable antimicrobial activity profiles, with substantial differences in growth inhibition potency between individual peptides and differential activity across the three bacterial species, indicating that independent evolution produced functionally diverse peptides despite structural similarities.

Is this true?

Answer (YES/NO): NO